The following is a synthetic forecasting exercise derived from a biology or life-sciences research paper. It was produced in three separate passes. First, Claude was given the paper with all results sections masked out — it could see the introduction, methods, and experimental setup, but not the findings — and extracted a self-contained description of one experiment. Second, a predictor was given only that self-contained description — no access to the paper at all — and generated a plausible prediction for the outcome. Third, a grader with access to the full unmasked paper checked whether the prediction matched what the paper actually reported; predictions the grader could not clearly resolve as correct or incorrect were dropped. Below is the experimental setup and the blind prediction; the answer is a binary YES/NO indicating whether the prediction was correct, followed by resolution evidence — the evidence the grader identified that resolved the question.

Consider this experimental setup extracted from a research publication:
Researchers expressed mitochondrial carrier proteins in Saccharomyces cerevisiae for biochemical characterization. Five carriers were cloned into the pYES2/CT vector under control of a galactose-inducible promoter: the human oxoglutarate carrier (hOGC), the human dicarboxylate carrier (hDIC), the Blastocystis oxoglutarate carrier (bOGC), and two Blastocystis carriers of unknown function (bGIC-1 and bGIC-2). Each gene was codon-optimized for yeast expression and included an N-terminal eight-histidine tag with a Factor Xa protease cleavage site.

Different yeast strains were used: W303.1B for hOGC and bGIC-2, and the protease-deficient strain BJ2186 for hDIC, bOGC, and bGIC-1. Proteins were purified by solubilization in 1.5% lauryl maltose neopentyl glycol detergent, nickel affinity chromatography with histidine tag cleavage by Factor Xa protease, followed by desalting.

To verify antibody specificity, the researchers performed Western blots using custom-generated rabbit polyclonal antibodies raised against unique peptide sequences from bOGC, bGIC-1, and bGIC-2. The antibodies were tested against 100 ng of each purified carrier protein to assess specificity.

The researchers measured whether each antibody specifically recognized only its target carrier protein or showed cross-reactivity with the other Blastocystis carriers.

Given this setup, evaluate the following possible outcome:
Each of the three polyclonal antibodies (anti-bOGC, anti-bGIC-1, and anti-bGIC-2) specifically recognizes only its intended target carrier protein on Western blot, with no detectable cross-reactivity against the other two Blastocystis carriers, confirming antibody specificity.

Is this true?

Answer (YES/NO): YES